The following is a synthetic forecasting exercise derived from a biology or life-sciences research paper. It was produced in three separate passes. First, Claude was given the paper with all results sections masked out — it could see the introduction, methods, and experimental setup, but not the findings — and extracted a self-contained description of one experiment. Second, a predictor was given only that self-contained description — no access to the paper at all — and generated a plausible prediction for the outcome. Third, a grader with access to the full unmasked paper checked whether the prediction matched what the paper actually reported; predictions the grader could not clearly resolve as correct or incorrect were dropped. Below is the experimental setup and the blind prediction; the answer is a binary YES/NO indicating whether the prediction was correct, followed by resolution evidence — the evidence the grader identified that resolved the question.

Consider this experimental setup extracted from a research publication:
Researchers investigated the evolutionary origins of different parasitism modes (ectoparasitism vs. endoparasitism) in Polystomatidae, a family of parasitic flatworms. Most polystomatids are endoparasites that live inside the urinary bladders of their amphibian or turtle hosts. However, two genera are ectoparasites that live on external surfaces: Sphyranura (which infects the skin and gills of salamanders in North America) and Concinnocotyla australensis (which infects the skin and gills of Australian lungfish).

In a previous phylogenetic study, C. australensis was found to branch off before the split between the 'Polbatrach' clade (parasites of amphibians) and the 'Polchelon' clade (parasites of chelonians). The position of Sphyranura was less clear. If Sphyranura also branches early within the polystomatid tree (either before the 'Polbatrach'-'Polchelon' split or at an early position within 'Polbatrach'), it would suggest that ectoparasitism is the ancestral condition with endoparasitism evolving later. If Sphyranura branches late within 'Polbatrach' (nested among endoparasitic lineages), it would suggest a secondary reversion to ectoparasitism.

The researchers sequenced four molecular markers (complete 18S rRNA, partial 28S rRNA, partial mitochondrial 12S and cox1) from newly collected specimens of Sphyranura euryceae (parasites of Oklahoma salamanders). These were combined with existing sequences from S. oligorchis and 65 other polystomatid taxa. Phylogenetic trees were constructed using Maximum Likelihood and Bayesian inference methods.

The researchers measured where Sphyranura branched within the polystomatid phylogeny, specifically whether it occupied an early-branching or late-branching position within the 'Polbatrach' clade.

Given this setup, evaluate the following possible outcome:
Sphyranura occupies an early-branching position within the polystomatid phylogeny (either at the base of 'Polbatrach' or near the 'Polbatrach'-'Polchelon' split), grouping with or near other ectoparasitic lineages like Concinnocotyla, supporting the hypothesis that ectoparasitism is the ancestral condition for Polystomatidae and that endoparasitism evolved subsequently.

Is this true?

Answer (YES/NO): NO